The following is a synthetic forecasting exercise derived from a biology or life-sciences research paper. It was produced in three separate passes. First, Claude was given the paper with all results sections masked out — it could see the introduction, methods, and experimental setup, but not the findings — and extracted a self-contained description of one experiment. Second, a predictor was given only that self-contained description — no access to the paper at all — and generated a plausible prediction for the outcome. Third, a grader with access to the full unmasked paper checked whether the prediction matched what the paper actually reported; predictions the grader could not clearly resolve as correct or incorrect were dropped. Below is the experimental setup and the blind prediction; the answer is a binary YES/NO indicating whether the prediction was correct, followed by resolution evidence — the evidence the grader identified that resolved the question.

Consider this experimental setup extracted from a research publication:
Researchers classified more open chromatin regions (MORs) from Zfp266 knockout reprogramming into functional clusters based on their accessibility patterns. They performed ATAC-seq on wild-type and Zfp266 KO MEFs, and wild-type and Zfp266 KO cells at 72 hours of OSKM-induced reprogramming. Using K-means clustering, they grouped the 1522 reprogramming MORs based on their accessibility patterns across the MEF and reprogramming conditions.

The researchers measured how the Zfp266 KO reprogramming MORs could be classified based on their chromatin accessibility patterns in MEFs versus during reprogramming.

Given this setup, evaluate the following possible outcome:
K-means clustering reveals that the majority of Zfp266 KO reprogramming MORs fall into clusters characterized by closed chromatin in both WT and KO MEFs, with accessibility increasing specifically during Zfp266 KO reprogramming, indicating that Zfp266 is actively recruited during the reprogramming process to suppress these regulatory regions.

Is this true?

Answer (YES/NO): YES